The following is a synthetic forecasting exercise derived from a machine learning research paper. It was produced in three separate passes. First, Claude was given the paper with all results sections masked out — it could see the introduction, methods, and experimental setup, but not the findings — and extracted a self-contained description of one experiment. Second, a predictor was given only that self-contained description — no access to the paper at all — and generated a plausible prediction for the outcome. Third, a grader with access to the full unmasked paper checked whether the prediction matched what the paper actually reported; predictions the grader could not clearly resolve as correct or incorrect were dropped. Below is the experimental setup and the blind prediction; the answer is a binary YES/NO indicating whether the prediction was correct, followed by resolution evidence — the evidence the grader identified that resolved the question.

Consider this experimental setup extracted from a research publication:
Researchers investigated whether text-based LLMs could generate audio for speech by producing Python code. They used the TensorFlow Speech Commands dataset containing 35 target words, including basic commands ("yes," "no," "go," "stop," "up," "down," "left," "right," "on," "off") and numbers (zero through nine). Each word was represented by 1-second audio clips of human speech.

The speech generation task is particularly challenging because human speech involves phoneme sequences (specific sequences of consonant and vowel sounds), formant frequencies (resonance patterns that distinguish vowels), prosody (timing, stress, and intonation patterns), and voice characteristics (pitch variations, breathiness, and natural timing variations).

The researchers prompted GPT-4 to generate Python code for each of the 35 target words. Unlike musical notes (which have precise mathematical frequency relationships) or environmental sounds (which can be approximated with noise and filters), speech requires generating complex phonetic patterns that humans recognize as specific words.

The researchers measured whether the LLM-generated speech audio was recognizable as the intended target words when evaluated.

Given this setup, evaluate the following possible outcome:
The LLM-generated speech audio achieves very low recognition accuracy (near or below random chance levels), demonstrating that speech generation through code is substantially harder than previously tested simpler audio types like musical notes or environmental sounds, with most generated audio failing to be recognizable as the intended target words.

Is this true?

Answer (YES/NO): NO